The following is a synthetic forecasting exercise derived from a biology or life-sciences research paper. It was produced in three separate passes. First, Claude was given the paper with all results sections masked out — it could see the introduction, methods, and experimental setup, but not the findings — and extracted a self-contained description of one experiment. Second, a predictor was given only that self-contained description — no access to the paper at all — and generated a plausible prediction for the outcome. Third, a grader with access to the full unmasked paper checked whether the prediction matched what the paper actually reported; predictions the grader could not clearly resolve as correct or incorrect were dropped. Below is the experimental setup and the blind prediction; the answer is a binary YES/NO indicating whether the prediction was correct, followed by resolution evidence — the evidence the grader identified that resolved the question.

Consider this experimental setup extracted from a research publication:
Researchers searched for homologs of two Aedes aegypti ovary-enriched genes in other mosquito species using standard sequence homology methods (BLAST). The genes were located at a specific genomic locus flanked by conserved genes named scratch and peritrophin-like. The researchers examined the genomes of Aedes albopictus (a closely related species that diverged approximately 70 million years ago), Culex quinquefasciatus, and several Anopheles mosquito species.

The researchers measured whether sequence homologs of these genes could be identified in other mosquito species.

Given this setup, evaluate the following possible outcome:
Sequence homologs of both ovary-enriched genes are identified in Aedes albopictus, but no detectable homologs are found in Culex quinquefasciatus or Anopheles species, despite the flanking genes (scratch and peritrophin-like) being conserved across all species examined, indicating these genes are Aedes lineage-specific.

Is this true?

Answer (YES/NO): YES